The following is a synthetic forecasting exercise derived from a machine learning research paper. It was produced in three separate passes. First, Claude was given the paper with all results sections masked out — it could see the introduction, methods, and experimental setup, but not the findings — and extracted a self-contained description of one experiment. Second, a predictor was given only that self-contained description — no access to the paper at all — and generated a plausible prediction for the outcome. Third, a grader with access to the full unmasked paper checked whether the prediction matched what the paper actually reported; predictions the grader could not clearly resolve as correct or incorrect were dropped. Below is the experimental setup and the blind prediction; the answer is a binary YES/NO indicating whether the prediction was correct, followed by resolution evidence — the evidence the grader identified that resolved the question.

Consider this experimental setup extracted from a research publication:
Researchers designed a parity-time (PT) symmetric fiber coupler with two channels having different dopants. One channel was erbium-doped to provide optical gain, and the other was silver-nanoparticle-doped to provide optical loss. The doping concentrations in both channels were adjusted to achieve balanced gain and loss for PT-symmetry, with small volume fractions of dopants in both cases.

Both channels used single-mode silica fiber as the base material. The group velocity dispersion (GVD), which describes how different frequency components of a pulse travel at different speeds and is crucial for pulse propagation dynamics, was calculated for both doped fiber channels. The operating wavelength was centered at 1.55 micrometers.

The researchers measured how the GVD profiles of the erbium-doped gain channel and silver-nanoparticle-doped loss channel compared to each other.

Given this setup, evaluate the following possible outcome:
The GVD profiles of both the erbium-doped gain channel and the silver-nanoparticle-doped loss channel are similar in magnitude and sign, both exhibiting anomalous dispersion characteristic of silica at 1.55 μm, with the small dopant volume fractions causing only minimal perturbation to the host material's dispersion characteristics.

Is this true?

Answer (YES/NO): NO